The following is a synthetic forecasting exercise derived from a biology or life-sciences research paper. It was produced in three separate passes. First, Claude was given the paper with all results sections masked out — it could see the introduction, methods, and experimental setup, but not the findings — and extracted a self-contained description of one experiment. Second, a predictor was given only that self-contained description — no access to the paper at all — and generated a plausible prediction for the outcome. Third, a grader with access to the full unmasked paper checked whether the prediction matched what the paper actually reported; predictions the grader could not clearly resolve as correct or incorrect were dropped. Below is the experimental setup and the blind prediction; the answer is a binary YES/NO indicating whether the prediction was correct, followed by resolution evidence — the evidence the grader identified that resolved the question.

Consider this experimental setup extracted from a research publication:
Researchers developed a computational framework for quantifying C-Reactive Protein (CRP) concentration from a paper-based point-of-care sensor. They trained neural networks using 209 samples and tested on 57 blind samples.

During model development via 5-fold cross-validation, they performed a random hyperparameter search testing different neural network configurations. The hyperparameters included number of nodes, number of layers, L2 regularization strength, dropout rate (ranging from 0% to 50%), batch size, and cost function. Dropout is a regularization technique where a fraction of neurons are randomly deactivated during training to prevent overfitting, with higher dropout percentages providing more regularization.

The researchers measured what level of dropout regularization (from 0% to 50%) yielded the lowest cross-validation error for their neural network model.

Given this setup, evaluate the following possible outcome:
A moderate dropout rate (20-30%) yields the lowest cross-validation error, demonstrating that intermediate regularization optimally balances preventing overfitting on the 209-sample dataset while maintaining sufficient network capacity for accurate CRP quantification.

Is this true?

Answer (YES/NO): NO